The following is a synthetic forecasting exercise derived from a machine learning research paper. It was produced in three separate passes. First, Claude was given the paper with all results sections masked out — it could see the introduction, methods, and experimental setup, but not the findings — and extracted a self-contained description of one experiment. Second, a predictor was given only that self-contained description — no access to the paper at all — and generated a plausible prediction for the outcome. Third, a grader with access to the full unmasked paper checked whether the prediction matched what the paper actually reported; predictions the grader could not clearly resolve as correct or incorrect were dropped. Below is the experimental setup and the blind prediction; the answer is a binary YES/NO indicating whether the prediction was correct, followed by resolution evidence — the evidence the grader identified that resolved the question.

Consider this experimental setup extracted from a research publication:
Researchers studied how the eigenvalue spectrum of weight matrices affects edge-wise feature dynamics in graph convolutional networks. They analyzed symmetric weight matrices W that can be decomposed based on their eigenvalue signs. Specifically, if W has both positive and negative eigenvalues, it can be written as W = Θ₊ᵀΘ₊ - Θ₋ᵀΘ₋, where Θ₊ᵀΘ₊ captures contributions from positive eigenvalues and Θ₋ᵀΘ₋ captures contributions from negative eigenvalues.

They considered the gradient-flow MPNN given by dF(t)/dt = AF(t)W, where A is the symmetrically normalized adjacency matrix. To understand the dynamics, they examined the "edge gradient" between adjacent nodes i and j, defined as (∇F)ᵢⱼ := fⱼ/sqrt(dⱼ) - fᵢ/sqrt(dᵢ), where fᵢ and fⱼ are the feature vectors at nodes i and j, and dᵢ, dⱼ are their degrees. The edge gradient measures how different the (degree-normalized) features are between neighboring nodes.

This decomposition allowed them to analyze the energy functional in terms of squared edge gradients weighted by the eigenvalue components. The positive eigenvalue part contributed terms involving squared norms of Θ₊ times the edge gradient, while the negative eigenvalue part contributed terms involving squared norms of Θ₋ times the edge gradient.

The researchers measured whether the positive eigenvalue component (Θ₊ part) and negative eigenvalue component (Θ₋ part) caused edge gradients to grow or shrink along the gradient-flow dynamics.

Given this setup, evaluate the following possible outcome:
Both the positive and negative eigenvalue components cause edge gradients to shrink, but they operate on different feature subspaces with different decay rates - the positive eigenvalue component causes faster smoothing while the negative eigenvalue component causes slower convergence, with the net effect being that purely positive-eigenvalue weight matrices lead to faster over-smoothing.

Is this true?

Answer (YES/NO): NO